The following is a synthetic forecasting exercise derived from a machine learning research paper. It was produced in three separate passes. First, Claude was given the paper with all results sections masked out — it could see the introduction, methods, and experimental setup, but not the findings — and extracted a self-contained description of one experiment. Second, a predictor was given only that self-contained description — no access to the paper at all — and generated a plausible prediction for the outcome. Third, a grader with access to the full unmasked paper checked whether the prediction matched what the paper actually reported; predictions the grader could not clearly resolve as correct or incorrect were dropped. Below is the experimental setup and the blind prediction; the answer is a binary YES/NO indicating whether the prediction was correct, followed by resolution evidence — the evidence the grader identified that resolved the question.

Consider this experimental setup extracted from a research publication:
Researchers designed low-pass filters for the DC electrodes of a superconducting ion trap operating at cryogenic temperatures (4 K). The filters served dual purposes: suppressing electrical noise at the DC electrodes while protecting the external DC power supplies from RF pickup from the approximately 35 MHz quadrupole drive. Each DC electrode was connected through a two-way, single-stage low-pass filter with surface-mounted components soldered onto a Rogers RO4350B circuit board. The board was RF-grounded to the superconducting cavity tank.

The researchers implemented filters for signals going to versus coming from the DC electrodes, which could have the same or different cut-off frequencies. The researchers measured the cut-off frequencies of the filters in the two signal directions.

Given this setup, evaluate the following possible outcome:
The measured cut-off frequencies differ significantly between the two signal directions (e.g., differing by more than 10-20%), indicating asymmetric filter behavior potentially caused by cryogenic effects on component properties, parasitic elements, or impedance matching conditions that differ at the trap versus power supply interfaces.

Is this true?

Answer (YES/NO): NO